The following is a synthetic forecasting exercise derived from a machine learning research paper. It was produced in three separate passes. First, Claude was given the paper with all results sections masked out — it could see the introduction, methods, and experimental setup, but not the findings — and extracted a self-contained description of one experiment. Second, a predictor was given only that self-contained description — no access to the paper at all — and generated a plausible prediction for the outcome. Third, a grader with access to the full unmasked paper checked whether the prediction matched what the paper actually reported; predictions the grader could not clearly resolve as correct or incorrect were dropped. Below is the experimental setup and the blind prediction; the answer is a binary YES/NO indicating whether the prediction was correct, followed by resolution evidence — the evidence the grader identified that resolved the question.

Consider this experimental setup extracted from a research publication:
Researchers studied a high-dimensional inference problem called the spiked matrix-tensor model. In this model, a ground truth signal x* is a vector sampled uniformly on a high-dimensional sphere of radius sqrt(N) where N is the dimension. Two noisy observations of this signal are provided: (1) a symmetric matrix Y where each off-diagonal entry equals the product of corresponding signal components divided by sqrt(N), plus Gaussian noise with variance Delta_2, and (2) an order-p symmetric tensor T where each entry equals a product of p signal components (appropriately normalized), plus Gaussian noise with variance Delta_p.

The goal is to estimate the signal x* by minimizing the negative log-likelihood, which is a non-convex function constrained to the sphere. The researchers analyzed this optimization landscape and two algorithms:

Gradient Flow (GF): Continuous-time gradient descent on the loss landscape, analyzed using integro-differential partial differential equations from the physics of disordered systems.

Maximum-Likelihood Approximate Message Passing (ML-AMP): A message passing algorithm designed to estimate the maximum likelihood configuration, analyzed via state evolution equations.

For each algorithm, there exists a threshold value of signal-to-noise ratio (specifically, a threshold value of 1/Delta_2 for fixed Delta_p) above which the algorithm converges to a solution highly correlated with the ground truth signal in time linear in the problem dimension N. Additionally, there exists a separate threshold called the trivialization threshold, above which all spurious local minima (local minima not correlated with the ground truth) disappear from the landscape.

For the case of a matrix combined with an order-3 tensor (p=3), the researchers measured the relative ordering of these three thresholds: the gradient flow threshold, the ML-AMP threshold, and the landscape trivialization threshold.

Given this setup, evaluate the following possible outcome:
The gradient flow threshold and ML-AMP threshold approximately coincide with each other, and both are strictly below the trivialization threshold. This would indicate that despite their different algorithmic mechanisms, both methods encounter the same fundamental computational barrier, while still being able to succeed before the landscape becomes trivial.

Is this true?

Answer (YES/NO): NO